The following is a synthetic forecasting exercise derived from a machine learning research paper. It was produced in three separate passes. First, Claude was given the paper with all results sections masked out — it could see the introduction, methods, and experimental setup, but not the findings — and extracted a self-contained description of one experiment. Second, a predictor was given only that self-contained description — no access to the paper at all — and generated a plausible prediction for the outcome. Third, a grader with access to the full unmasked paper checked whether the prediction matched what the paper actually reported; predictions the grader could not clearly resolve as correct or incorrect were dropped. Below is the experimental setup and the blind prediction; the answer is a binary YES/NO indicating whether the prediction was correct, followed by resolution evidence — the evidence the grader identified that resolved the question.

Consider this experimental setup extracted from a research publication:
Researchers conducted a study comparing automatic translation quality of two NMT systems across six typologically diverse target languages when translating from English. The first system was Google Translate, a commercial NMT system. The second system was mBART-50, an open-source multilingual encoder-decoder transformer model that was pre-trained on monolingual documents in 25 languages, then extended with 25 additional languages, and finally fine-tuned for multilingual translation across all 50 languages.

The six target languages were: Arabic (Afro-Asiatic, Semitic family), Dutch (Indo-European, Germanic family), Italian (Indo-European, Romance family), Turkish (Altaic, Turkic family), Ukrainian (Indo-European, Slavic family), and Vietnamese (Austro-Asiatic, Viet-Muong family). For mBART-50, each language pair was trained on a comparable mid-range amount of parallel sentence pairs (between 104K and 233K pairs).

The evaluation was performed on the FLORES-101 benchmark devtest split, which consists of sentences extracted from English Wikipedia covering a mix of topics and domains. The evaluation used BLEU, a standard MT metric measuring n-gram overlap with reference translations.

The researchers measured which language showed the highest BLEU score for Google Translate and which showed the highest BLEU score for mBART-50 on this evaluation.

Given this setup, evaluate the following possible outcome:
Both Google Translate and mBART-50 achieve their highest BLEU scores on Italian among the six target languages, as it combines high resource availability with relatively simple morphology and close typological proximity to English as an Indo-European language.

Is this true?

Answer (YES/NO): NO